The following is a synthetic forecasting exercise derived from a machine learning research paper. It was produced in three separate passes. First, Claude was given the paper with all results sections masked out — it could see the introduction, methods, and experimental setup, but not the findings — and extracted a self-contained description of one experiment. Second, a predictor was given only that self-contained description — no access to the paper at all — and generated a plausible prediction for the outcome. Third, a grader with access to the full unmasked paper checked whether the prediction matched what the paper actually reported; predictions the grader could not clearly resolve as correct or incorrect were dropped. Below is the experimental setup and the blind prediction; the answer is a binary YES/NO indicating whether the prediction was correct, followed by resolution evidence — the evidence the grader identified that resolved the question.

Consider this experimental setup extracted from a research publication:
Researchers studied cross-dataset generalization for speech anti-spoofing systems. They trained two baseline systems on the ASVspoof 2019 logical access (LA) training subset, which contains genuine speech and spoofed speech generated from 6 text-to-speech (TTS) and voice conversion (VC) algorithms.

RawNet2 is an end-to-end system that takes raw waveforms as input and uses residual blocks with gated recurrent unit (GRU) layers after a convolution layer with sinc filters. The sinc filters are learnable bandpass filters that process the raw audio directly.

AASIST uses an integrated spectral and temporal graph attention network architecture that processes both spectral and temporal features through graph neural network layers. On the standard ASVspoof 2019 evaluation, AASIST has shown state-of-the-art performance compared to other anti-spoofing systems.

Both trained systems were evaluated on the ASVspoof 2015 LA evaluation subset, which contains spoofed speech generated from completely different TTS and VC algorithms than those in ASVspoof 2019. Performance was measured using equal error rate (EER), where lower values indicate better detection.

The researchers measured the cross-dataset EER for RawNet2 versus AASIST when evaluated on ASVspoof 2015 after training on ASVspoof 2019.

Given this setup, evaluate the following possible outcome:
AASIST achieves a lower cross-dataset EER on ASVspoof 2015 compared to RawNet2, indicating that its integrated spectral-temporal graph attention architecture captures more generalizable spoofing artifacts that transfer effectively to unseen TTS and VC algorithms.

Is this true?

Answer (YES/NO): YES